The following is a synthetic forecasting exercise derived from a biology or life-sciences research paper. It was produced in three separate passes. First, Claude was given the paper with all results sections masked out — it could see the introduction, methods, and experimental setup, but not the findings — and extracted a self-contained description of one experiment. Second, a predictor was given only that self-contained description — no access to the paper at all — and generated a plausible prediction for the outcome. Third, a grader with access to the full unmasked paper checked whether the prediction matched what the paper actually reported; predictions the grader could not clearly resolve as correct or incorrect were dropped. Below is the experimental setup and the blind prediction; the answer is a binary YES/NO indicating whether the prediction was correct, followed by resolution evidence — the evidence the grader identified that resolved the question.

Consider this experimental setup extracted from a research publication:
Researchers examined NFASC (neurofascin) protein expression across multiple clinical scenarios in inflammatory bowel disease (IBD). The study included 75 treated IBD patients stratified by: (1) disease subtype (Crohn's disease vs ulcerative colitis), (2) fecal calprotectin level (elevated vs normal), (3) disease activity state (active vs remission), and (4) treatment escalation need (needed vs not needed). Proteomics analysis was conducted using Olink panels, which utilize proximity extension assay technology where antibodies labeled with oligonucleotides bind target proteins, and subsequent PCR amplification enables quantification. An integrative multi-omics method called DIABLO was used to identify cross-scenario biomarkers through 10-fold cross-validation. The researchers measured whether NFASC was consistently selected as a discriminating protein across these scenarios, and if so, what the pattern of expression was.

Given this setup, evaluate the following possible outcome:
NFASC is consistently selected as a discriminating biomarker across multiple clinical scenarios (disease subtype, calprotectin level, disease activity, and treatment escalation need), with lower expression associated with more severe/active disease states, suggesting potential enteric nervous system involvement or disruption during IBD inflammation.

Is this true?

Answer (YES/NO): YES